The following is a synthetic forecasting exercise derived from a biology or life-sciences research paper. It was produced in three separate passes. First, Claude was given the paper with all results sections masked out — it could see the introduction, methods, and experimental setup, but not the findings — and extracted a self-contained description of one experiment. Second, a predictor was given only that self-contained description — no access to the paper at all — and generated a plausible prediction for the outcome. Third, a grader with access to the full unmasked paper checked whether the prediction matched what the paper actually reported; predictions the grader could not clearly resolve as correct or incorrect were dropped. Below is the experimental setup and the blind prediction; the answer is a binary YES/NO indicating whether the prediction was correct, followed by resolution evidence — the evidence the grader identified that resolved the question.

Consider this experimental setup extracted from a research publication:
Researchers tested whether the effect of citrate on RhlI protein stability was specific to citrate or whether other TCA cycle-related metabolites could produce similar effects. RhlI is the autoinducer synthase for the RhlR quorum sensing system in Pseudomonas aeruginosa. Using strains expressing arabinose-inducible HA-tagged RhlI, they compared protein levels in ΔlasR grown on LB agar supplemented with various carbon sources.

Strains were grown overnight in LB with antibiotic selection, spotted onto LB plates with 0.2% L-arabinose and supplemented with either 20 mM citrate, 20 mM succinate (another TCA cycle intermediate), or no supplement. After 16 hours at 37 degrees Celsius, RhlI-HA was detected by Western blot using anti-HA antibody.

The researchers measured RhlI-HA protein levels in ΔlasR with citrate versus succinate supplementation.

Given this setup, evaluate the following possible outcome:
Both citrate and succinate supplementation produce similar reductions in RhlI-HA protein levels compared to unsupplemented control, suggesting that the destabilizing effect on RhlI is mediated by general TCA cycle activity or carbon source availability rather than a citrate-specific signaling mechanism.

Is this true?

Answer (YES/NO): NO